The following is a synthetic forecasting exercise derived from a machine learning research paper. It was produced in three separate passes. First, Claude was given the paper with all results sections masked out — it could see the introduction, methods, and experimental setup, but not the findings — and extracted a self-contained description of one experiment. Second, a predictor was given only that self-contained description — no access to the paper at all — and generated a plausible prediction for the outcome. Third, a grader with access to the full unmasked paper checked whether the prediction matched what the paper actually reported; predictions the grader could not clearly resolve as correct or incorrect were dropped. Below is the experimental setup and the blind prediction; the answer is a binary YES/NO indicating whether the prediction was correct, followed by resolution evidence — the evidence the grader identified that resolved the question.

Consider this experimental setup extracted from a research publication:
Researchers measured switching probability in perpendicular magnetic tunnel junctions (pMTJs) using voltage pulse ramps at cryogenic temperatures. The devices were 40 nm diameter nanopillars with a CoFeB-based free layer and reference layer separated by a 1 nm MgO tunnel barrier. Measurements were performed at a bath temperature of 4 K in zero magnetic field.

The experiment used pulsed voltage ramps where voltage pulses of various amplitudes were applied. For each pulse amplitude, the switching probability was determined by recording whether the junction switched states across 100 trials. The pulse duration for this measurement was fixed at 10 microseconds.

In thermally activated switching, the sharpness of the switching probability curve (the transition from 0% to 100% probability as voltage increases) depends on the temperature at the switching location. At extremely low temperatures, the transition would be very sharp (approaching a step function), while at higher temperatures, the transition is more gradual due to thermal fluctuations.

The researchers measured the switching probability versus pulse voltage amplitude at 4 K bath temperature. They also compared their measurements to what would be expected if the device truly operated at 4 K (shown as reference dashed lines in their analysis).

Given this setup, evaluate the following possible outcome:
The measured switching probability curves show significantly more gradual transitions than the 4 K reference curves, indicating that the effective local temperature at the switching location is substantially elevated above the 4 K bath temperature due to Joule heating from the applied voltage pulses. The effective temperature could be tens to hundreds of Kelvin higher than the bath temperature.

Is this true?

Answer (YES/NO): YES